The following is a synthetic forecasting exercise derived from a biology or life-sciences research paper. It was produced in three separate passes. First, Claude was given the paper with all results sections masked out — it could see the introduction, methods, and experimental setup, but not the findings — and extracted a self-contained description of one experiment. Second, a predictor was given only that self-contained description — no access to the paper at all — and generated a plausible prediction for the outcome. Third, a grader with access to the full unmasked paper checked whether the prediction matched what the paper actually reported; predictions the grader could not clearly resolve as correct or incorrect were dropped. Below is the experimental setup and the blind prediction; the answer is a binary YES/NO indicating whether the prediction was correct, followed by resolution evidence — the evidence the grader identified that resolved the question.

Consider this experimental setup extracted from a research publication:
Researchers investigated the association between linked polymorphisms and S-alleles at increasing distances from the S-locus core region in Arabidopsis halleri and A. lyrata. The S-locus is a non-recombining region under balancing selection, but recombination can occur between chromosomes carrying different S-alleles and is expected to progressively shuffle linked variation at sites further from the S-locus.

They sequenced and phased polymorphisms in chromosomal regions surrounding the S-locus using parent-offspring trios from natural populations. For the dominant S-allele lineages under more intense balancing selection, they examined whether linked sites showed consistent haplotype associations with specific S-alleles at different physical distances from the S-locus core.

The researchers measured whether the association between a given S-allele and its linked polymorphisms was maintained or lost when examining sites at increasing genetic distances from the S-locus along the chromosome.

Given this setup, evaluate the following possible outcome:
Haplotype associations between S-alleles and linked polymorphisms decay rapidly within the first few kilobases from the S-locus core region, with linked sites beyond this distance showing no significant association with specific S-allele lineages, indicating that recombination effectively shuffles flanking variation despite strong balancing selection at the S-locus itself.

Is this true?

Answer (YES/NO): NO